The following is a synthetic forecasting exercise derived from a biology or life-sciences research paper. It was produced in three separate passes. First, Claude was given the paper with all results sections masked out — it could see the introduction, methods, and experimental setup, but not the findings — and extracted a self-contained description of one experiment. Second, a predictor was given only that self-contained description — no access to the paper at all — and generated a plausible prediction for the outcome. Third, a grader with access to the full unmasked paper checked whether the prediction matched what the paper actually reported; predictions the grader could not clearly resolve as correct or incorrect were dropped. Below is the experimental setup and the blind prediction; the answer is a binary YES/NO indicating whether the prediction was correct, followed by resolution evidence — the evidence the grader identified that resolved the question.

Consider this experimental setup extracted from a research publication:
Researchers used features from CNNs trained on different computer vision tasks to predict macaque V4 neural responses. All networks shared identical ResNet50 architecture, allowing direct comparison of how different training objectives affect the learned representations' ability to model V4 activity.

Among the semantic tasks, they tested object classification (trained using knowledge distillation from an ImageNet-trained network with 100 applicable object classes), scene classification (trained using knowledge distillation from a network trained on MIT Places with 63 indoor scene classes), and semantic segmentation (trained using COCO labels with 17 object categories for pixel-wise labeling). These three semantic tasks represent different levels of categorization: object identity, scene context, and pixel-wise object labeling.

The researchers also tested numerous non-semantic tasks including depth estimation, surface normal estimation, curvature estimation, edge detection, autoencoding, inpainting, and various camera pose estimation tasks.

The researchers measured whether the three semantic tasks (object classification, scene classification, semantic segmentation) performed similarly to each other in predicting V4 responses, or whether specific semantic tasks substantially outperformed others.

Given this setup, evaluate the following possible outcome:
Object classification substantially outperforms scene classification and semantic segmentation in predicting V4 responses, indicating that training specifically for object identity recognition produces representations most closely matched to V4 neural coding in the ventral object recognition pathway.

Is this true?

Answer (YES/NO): NO